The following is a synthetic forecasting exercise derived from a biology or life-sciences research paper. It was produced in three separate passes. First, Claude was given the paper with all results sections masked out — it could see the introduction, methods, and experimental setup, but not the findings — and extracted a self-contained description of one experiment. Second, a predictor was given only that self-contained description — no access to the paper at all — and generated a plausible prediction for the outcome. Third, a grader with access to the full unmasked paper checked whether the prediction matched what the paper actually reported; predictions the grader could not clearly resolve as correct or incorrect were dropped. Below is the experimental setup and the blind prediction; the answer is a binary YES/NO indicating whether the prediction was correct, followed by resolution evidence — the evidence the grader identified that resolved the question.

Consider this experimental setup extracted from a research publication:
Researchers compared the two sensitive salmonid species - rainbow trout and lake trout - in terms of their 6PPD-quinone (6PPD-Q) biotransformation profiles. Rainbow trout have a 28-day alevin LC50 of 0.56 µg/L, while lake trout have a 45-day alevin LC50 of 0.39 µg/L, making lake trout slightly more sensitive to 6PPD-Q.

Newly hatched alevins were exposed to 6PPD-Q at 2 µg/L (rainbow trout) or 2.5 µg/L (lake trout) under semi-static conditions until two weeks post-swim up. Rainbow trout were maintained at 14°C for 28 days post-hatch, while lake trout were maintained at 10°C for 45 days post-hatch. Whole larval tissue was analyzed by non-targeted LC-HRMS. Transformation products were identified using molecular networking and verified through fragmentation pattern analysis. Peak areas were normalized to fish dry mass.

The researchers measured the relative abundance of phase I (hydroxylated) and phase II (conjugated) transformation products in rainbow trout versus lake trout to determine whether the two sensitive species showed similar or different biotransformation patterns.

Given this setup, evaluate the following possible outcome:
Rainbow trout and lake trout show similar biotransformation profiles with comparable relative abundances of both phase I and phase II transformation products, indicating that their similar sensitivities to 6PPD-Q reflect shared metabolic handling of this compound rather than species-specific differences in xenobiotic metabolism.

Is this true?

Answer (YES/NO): NO